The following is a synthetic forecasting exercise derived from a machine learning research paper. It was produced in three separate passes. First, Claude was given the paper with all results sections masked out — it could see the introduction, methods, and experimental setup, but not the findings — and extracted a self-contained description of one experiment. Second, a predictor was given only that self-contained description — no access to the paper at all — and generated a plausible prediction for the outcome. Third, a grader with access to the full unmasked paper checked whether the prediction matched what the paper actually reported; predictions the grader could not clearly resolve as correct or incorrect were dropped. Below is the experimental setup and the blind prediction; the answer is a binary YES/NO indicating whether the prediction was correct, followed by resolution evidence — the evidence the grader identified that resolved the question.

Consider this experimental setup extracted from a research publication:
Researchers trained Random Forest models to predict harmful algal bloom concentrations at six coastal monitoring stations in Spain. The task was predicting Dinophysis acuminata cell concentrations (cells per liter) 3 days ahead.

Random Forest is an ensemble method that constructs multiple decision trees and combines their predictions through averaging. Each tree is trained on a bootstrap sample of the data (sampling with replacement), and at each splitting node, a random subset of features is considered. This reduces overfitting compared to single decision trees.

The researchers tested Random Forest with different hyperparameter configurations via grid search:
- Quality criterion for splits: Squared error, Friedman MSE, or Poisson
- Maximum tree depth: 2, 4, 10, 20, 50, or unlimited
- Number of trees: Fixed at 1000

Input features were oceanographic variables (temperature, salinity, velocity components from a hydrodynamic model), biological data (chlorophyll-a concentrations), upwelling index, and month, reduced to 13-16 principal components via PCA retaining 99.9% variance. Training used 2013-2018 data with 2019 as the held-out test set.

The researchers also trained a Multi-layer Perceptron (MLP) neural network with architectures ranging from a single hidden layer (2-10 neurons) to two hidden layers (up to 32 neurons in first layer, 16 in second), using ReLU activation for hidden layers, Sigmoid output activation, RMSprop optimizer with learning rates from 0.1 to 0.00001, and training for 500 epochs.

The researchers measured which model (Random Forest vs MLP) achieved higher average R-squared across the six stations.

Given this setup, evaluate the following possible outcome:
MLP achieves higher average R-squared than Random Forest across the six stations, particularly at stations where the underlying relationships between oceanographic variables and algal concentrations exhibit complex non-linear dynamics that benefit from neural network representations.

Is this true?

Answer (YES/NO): NO